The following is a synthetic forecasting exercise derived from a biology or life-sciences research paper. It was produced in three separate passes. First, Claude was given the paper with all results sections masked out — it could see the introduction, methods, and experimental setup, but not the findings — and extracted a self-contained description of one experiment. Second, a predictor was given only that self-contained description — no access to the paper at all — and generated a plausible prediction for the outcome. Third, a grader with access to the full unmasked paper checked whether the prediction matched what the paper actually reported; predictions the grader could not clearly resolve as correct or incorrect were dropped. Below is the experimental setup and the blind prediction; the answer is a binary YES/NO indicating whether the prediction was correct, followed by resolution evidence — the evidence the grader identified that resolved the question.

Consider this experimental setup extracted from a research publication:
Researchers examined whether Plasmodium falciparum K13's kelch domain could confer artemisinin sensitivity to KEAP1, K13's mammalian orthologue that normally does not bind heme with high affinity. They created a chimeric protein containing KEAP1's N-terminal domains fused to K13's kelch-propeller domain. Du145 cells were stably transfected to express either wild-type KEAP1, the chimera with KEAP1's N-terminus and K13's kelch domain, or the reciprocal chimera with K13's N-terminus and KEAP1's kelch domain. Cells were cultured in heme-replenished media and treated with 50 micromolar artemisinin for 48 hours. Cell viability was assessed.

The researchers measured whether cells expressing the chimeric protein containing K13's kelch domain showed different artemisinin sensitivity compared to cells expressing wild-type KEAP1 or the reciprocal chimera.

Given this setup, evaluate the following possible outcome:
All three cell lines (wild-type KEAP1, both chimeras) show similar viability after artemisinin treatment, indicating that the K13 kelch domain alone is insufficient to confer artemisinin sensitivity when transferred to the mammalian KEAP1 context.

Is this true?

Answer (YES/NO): NO